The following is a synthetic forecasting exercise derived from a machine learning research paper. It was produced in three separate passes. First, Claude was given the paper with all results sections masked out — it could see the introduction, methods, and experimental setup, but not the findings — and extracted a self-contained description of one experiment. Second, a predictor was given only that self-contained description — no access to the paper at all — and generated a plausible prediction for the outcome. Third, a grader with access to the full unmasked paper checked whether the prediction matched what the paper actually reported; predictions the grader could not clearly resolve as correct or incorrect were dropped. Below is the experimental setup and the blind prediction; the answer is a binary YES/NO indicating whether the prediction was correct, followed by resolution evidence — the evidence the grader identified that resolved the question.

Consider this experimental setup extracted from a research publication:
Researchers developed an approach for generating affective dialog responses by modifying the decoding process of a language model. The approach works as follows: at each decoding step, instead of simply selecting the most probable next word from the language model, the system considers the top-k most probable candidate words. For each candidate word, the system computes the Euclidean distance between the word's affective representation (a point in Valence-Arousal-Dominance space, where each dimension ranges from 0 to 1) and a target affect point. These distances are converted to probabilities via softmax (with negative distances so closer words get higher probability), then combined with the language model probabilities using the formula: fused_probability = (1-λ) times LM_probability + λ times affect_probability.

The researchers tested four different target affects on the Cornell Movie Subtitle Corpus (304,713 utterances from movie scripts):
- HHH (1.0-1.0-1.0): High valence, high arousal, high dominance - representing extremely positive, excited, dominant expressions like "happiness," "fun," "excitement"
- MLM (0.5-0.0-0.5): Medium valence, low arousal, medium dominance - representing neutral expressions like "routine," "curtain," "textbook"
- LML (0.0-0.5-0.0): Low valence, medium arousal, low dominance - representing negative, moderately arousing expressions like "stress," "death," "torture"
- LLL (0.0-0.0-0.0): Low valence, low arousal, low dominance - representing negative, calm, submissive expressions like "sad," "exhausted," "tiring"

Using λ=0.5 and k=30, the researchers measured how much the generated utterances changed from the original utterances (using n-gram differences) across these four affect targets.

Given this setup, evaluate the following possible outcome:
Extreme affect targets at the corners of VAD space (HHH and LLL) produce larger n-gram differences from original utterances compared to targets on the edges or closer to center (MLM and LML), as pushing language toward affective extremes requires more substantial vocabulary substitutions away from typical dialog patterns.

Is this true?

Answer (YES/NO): NO